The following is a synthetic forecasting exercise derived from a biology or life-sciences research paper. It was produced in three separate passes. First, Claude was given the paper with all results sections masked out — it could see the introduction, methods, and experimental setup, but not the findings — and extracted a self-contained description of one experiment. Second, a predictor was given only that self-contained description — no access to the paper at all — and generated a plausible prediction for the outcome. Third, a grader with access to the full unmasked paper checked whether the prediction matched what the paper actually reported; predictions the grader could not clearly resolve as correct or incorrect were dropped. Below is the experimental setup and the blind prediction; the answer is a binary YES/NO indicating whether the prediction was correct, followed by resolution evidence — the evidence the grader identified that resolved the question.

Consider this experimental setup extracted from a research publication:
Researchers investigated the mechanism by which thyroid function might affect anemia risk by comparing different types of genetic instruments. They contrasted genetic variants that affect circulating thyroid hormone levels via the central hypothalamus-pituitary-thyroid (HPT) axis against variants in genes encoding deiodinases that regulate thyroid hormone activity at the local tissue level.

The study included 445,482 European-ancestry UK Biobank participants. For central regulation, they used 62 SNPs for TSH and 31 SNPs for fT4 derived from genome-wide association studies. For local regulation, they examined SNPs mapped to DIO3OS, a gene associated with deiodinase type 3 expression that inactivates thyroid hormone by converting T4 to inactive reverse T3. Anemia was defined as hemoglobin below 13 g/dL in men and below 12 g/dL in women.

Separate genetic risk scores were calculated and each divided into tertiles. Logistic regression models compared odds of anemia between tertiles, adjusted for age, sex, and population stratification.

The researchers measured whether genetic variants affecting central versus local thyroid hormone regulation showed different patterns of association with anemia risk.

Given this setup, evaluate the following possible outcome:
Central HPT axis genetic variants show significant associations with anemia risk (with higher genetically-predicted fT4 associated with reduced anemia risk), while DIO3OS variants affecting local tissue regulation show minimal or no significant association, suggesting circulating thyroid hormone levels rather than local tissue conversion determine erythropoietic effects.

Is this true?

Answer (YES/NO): NO